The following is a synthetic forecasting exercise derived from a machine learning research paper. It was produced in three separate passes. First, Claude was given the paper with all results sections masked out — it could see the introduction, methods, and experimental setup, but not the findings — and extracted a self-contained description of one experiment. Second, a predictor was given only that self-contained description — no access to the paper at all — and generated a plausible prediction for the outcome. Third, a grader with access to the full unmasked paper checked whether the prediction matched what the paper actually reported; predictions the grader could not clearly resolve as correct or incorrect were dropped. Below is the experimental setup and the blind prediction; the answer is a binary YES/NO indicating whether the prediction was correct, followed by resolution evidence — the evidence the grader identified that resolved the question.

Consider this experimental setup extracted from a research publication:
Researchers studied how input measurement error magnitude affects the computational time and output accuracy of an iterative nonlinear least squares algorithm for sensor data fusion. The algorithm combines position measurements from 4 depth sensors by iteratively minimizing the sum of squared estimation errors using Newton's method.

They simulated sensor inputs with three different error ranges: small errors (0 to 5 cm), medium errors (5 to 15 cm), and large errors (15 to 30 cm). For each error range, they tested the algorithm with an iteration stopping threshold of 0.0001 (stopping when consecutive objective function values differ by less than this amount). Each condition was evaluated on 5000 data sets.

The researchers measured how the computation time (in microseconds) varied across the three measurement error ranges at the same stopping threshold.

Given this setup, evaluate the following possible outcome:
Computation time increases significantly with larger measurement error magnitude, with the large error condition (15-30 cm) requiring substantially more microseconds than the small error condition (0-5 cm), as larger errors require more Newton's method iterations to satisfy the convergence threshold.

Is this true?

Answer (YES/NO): YES